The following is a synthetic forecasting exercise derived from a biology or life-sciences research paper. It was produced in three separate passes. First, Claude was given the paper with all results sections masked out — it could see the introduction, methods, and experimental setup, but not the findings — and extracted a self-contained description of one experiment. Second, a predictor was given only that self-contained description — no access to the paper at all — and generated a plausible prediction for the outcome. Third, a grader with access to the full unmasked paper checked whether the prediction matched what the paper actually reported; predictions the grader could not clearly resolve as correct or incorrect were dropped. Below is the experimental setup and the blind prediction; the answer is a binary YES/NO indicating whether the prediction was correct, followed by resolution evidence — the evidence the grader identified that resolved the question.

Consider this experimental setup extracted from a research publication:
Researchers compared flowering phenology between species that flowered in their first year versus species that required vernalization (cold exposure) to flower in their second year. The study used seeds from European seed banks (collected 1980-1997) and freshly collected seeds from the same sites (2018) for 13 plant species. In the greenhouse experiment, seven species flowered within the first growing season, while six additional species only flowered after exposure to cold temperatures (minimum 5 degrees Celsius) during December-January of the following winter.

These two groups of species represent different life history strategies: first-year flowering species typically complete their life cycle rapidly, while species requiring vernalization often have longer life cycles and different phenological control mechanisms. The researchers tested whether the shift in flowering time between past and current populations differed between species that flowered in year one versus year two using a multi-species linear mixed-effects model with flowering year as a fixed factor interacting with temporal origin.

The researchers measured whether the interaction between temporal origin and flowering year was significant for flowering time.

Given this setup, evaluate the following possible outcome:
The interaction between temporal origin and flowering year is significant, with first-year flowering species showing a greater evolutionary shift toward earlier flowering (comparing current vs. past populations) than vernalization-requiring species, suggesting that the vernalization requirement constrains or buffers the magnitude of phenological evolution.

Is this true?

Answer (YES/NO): NO